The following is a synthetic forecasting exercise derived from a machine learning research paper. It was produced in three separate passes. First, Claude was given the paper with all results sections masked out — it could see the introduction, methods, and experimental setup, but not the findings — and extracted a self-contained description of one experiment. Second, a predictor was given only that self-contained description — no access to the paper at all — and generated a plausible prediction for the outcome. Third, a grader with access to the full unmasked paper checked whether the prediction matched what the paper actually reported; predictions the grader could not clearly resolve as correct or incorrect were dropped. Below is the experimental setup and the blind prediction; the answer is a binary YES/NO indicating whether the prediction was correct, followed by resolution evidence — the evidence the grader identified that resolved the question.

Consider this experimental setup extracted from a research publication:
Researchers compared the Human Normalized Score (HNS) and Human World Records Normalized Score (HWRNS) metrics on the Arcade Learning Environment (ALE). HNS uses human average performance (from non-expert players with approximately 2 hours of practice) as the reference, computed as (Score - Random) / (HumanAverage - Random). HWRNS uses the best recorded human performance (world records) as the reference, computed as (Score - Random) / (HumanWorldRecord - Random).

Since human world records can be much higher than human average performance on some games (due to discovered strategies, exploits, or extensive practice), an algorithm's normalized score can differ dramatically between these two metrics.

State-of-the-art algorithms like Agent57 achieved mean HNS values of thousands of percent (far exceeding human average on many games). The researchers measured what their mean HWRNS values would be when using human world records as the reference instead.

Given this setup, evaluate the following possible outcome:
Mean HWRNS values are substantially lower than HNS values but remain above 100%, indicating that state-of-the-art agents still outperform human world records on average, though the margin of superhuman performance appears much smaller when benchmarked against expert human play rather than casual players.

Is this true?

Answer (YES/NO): YES